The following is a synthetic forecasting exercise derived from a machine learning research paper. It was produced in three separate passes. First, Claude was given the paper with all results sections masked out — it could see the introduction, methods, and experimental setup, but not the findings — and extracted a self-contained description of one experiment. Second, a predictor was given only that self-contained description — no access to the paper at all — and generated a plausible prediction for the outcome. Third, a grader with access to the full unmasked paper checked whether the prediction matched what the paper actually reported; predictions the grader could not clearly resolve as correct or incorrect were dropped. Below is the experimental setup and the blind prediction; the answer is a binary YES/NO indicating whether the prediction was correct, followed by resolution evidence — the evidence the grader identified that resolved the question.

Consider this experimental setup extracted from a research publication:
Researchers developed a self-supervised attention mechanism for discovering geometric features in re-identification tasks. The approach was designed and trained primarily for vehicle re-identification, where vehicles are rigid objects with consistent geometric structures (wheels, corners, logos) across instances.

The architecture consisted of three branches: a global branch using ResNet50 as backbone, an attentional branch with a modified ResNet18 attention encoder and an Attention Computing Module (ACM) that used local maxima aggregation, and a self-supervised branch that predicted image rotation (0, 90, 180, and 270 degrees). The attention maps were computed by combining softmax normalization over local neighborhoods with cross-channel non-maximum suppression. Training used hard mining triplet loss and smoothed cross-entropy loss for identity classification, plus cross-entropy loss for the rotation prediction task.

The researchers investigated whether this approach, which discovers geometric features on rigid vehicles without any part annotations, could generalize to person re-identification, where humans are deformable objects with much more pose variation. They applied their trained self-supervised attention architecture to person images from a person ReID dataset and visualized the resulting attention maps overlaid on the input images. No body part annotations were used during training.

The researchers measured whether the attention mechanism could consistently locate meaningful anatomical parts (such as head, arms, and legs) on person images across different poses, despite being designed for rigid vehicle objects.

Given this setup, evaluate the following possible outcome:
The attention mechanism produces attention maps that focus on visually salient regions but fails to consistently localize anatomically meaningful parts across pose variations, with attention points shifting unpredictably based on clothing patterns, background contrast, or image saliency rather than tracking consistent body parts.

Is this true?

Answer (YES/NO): NO